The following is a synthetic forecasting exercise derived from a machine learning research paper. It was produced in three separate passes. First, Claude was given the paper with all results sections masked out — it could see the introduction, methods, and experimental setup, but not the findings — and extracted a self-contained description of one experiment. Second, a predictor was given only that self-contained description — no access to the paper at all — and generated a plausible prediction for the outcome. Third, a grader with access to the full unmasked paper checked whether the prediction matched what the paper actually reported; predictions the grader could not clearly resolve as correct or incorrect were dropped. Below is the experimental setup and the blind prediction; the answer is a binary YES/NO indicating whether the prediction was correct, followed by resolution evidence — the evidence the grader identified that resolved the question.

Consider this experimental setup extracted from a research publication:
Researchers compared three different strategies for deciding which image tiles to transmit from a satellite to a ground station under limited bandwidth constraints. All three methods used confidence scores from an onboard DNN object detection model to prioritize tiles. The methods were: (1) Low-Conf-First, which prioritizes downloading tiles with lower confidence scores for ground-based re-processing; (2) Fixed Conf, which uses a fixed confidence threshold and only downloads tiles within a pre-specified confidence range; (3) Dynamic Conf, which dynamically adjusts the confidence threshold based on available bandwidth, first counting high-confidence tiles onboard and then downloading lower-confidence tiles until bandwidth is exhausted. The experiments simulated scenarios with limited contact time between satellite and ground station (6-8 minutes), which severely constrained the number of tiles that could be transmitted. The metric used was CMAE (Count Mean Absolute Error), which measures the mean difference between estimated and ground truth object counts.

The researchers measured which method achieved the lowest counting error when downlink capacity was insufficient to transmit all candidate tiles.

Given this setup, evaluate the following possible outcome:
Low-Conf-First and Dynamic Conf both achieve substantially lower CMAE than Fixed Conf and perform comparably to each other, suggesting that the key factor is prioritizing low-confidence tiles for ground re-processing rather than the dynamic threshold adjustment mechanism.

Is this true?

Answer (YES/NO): NO